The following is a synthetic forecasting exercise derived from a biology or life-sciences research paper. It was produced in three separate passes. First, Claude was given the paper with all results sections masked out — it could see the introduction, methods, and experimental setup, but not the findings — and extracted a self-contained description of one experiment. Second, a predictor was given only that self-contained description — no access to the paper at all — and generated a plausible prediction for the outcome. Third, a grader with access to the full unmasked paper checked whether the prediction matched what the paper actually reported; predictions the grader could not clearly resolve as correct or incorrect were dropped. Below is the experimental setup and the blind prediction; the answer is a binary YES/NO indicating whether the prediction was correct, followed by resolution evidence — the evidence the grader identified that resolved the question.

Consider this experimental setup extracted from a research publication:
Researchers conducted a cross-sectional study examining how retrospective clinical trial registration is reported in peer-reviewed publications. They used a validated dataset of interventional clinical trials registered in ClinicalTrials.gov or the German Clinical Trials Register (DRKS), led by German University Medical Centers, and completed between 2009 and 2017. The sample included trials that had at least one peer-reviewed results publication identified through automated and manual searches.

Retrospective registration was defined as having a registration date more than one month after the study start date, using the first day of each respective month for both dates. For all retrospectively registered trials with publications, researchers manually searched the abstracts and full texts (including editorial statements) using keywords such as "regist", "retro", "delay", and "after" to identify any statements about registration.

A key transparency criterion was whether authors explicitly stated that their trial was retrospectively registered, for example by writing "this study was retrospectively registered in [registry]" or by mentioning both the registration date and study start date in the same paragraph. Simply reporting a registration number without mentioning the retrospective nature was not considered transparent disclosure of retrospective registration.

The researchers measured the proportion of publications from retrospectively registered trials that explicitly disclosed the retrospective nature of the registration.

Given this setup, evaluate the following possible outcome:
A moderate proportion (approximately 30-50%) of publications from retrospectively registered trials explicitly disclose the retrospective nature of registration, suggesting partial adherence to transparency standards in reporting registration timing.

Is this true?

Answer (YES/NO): NO